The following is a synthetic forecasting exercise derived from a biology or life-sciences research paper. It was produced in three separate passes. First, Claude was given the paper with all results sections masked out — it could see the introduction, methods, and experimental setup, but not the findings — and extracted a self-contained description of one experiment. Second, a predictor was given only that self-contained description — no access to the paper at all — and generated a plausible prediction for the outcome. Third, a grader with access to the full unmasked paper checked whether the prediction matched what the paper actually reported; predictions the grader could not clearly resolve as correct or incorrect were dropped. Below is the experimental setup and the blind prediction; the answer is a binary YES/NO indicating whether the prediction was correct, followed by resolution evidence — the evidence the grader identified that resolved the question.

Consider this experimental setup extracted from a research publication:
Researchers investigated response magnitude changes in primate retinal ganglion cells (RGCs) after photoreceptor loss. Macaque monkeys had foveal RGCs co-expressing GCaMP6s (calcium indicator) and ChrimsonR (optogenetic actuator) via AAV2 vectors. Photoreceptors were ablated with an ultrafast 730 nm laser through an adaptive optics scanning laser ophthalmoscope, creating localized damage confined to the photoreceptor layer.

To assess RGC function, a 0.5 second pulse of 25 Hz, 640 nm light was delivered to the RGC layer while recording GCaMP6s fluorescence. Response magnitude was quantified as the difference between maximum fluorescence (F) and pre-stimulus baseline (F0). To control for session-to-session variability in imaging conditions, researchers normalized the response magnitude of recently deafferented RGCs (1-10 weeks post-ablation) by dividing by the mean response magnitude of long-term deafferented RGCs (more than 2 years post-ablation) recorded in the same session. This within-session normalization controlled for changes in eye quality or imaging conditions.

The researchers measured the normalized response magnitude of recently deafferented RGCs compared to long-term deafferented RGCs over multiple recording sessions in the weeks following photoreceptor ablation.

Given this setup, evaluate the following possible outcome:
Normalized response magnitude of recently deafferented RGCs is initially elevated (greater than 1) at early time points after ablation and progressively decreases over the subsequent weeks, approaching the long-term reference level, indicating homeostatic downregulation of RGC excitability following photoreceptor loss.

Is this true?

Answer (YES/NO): NO